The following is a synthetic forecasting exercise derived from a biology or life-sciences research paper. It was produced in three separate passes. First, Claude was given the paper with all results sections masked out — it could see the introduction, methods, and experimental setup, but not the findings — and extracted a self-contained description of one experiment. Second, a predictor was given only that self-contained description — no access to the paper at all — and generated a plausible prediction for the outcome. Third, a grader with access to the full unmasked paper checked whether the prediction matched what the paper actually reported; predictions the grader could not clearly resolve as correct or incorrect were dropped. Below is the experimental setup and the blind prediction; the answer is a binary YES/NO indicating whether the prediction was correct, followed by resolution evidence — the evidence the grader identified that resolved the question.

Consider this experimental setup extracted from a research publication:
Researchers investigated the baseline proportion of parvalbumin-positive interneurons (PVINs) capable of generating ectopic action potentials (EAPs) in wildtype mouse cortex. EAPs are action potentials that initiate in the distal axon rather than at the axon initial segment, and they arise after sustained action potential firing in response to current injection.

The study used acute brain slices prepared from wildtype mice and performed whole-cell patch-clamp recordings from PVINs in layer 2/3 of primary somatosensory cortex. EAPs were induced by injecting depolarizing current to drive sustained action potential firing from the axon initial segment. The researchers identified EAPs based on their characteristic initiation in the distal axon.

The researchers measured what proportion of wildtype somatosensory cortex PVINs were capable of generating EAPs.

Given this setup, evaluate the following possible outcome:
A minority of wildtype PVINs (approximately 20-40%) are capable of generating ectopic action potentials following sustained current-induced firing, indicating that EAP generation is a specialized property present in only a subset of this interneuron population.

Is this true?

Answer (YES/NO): NO